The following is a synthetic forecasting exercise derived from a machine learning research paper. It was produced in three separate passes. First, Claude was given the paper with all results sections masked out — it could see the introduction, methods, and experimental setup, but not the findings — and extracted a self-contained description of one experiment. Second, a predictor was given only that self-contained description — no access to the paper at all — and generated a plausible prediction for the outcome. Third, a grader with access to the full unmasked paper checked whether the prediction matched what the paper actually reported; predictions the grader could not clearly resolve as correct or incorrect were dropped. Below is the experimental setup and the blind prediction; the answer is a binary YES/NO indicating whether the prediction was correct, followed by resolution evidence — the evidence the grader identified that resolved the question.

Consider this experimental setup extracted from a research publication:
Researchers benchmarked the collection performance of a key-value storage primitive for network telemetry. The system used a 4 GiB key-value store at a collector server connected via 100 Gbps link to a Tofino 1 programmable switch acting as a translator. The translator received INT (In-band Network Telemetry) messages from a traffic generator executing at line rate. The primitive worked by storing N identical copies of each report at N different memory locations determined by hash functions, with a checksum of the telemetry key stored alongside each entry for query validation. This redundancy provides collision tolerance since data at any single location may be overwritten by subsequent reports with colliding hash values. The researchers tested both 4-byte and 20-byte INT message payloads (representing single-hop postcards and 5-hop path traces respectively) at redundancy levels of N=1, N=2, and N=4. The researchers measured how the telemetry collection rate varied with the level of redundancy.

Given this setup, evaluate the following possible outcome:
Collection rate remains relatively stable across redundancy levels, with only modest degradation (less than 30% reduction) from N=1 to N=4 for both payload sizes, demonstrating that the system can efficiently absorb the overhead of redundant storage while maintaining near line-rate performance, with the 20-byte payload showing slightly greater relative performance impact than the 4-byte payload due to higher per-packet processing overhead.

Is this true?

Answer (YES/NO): NO